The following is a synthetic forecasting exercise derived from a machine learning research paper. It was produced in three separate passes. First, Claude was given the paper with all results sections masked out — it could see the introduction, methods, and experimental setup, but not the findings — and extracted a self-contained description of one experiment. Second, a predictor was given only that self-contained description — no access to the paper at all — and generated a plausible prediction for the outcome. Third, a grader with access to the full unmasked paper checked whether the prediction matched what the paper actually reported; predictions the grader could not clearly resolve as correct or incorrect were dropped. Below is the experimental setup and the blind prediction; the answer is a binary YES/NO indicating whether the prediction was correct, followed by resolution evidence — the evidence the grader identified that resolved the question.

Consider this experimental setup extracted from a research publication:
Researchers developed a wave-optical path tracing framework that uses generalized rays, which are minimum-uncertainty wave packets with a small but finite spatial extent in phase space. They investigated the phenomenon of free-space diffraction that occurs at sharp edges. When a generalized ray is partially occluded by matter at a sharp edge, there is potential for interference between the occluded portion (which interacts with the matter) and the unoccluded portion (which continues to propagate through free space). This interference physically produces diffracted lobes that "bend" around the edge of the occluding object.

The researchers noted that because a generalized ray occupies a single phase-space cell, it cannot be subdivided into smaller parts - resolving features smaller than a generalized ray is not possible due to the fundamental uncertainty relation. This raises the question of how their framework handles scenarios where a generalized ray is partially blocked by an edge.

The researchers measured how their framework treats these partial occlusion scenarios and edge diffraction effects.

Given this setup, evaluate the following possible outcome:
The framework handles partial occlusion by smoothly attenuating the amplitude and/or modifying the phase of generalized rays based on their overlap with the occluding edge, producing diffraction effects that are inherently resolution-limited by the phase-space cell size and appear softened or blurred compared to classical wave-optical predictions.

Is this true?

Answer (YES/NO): NO